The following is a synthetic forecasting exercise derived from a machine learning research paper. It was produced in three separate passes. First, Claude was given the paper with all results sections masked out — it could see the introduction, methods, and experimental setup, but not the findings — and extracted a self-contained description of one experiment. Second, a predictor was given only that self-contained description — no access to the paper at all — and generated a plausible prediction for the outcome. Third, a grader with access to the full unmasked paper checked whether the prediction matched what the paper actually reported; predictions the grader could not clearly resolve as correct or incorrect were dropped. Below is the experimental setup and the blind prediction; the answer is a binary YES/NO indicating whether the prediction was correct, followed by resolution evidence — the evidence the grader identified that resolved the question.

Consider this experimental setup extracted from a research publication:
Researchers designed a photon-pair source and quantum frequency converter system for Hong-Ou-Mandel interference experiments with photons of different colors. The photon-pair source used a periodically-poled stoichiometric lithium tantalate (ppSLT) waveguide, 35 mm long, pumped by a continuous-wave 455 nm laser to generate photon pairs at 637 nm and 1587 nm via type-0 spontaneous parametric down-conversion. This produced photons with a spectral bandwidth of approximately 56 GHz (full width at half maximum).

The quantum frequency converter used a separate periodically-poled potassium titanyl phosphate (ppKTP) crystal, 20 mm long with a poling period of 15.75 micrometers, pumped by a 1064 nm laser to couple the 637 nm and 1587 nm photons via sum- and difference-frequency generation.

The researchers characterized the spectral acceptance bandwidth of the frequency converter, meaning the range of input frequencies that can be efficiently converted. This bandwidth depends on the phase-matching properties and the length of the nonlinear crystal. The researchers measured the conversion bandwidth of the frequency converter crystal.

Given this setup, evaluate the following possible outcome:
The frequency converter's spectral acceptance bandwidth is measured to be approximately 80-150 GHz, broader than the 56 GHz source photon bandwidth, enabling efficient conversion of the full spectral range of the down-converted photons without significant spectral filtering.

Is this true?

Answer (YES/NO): NO